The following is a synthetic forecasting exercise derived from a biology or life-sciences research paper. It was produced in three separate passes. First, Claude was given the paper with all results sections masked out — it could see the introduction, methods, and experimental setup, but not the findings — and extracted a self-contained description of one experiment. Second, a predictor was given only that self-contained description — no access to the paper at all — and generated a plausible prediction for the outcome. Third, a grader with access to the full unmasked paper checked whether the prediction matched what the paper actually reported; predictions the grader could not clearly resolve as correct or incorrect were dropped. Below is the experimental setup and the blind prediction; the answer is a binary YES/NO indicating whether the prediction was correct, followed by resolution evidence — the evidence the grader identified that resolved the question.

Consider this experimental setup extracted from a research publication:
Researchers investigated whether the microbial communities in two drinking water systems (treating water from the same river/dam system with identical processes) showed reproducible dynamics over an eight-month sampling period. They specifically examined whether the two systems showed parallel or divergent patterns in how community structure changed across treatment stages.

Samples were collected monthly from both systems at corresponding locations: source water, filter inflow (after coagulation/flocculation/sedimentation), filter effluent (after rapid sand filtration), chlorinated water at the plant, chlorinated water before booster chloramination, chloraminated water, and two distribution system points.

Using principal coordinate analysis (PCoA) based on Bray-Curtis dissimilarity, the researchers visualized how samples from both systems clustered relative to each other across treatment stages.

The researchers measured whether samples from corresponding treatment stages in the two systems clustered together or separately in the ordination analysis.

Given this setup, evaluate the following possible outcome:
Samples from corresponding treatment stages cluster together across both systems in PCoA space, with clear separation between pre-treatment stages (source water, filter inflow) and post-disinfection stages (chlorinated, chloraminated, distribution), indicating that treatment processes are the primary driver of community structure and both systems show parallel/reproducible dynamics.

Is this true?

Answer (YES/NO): NO